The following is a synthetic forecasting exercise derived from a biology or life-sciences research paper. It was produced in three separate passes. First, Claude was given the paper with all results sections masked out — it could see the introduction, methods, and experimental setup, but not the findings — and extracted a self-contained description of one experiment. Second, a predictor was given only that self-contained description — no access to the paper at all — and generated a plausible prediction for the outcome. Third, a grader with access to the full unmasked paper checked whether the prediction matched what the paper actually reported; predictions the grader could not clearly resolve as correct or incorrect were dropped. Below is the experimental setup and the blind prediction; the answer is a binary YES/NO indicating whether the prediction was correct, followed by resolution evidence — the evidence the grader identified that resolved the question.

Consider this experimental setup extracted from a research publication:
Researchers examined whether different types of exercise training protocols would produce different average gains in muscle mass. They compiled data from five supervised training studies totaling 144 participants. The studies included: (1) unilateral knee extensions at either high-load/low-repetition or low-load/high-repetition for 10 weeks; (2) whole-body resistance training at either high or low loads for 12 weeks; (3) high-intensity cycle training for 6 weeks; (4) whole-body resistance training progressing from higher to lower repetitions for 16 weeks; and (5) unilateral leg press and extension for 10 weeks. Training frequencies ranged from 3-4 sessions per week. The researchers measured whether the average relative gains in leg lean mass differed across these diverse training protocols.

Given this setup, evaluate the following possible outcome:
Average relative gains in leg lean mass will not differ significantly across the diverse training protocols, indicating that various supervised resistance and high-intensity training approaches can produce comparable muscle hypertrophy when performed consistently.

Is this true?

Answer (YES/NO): YES